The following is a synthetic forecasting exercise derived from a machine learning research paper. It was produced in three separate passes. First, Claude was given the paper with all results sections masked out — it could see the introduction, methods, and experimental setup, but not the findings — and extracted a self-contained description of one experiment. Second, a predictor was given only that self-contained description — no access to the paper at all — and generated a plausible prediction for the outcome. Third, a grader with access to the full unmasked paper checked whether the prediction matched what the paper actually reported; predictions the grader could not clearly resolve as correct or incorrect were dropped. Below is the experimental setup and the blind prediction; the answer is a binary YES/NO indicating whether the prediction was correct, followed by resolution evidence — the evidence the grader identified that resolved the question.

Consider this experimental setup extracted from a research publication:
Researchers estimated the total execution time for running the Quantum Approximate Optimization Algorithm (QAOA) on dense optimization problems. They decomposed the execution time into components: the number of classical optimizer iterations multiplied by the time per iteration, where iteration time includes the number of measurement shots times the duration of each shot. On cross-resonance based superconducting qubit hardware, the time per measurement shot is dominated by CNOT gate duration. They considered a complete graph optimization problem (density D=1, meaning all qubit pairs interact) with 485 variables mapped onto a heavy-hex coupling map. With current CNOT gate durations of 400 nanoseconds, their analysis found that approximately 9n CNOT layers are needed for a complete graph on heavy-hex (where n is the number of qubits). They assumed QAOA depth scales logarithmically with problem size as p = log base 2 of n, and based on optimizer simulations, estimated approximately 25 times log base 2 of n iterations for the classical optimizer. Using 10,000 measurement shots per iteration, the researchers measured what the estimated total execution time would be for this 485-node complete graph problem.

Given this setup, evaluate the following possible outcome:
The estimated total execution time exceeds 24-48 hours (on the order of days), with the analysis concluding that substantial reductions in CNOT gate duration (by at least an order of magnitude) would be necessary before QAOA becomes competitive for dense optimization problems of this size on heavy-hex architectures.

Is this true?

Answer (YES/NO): NO